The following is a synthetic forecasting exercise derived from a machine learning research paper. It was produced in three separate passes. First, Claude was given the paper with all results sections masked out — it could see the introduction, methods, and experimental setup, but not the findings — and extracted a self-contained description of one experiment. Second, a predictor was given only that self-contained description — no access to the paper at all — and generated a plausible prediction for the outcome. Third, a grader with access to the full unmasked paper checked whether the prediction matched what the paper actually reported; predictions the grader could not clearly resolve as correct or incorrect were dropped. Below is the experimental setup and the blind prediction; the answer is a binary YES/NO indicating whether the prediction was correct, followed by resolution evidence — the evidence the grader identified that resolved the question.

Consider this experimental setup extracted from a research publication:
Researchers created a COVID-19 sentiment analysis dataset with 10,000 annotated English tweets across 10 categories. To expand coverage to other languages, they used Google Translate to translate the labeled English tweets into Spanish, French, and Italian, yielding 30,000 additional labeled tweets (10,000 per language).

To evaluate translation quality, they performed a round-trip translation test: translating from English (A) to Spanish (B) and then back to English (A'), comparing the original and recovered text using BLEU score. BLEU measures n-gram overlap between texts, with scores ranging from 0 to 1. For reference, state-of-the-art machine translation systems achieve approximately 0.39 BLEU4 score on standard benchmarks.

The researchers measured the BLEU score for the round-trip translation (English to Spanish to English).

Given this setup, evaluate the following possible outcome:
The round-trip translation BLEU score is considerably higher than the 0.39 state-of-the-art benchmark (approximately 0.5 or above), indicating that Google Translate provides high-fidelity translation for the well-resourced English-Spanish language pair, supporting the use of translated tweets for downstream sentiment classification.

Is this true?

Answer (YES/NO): NO